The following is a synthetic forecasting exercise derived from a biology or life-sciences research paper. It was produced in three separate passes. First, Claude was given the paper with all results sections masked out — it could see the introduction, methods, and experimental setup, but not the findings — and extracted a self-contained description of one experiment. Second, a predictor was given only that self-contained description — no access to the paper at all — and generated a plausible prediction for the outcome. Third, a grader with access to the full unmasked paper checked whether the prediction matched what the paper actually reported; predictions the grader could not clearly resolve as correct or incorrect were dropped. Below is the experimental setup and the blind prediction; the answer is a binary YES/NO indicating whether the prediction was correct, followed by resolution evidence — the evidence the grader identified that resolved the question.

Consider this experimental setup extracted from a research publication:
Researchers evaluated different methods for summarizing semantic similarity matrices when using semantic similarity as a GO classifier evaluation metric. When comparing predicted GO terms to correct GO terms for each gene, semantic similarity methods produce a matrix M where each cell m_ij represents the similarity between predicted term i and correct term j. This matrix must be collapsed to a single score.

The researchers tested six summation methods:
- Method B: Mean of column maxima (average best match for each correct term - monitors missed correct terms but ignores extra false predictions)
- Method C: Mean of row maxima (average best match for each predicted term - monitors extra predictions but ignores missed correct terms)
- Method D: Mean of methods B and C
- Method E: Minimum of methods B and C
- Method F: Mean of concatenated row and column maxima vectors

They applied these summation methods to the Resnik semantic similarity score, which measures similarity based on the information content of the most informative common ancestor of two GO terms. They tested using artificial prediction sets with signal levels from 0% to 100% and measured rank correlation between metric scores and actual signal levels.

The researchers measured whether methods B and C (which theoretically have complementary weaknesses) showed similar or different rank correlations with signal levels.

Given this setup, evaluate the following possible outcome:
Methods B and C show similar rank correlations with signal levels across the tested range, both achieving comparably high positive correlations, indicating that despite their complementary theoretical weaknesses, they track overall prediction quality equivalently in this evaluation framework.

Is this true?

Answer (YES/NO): NO